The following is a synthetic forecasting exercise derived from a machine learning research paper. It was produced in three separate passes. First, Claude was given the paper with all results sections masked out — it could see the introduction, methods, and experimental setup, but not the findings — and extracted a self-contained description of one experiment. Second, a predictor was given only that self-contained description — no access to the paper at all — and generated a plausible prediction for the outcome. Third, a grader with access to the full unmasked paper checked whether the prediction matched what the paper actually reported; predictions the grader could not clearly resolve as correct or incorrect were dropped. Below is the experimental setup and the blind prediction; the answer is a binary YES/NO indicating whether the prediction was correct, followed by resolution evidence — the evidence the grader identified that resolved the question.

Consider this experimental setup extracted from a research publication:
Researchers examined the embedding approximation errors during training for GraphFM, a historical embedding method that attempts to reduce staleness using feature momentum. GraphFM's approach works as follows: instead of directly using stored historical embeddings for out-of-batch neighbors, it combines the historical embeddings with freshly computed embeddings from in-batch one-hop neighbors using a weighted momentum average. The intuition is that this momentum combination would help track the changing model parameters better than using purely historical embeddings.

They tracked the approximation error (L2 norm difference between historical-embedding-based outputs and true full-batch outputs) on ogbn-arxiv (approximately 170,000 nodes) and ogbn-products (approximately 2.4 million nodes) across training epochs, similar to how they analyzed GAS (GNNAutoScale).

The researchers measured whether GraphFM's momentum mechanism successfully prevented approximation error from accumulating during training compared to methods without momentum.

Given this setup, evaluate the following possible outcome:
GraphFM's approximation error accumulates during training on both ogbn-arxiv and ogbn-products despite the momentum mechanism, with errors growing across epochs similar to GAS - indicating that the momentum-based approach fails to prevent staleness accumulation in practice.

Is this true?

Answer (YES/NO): YES